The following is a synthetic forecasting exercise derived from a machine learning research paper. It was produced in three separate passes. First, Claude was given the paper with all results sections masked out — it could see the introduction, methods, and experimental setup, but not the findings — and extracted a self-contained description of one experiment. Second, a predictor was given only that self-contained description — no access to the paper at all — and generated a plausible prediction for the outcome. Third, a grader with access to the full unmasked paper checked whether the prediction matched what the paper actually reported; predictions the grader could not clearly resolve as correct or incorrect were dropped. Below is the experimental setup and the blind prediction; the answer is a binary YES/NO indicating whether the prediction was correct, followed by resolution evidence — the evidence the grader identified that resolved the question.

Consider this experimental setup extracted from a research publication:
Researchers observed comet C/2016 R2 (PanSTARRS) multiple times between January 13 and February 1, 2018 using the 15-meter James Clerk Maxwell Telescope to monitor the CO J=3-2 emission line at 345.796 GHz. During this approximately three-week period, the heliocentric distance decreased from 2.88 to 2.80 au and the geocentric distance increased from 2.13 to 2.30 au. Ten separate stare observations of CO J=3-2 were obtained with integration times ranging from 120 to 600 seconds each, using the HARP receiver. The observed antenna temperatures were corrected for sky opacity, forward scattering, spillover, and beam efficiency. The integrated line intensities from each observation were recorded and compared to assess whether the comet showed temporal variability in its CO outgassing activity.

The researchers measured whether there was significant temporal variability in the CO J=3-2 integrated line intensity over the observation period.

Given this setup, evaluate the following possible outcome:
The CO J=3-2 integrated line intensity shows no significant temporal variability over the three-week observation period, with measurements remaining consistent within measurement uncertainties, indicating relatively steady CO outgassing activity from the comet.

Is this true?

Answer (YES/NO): YES